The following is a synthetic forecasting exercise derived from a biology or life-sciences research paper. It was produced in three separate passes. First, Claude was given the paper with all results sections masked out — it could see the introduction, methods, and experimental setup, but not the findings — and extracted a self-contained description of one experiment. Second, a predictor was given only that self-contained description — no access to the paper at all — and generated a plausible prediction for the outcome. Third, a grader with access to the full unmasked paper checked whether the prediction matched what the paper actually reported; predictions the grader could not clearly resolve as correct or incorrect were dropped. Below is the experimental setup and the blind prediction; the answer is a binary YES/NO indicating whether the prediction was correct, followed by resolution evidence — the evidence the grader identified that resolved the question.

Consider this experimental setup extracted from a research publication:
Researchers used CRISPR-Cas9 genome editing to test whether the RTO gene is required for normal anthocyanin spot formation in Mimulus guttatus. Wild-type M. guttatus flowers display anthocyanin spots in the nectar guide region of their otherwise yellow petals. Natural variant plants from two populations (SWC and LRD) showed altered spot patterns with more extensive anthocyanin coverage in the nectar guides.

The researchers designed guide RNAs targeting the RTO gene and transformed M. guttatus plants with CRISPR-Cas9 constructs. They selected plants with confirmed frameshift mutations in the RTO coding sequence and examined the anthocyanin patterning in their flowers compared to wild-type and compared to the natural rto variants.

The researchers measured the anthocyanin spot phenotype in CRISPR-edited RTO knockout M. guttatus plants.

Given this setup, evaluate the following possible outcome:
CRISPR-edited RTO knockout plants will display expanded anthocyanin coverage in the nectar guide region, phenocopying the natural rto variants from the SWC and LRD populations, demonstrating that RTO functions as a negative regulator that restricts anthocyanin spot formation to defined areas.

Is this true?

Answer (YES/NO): YES